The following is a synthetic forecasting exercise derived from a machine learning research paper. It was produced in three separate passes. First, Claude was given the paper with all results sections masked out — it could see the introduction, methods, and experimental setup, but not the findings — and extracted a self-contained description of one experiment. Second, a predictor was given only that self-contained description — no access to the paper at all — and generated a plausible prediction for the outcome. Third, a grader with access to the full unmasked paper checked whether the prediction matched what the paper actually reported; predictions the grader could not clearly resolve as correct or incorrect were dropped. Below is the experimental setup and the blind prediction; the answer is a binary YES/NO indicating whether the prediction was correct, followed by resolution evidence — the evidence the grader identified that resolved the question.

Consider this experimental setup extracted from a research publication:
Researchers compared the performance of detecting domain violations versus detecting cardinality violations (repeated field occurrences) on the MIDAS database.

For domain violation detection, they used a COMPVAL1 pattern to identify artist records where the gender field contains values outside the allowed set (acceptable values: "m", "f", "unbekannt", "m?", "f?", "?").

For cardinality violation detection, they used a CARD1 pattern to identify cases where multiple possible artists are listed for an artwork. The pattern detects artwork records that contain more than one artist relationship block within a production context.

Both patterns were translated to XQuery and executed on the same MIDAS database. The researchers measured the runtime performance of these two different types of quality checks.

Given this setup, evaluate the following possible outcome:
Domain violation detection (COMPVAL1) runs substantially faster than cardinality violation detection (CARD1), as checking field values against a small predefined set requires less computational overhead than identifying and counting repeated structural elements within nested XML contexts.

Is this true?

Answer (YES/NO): YES